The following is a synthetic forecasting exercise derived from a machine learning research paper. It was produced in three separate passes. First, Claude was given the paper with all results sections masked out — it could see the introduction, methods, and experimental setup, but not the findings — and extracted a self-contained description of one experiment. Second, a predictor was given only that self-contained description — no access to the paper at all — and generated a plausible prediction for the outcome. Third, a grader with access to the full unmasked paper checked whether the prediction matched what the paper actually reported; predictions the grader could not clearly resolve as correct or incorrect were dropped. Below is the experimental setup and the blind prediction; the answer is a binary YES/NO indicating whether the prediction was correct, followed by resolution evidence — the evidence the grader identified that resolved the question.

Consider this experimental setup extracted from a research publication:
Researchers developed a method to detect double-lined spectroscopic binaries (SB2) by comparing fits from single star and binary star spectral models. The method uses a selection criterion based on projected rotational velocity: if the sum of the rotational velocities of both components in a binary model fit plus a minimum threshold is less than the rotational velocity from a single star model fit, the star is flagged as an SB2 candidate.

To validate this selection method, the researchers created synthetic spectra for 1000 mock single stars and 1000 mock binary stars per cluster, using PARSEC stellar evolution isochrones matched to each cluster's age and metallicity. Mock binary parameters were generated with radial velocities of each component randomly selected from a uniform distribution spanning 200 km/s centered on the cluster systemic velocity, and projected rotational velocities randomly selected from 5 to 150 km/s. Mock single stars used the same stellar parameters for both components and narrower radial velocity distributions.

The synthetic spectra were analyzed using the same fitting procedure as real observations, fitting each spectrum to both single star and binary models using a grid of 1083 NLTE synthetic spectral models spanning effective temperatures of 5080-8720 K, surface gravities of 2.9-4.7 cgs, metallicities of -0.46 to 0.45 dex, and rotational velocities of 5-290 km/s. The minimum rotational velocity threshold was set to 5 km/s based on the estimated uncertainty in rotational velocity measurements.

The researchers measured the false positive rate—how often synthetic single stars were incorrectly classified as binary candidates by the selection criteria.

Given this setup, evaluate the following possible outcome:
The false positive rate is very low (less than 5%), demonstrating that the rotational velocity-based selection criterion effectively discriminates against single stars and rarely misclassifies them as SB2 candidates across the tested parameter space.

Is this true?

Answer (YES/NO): YES